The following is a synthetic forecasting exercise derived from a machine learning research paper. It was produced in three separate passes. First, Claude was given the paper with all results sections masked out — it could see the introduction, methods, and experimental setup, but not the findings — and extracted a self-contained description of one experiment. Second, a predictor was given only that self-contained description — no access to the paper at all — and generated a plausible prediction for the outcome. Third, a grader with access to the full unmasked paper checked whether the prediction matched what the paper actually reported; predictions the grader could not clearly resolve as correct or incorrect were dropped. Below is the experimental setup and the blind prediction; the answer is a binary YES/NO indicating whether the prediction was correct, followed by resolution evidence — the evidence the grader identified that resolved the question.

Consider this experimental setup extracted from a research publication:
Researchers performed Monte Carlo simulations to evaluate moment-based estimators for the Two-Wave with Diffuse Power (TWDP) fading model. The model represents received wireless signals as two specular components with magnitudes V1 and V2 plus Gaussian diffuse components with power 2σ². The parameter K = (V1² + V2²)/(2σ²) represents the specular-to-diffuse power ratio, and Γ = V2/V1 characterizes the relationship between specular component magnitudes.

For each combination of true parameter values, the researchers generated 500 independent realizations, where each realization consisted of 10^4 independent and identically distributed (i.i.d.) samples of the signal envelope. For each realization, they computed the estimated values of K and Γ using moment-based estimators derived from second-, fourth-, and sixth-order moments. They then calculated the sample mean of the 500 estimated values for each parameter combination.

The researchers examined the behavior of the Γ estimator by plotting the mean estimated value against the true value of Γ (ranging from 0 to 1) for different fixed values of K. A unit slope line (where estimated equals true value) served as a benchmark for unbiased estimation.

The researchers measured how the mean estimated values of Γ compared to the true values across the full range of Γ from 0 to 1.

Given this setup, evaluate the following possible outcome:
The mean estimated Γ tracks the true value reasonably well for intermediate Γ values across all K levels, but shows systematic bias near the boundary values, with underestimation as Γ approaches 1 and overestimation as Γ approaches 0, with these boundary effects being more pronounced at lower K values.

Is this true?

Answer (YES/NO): NO